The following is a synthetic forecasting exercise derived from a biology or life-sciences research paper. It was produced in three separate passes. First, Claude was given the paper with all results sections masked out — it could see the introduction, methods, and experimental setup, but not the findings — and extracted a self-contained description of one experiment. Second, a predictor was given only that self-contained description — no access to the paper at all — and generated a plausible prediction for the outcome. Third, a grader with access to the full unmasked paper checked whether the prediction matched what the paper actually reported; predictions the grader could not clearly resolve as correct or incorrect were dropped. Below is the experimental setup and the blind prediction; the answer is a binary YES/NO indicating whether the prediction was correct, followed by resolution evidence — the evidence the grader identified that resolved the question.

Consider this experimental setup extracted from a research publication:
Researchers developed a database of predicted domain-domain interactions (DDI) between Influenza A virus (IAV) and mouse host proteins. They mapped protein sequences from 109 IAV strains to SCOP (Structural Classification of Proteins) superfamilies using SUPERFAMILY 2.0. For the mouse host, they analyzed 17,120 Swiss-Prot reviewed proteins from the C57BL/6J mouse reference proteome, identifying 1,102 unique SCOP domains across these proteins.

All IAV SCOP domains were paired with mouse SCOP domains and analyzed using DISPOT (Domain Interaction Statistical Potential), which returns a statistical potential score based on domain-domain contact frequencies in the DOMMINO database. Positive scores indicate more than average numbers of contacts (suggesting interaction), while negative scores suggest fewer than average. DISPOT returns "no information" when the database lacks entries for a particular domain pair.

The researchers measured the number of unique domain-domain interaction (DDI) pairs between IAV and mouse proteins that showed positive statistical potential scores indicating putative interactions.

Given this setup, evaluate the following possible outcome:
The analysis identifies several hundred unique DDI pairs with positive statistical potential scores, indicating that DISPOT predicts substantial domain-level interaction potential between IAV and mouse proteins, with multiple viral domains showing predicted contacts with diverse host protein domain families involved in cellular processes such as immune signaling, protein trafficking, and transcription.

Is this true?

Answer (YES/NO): NO